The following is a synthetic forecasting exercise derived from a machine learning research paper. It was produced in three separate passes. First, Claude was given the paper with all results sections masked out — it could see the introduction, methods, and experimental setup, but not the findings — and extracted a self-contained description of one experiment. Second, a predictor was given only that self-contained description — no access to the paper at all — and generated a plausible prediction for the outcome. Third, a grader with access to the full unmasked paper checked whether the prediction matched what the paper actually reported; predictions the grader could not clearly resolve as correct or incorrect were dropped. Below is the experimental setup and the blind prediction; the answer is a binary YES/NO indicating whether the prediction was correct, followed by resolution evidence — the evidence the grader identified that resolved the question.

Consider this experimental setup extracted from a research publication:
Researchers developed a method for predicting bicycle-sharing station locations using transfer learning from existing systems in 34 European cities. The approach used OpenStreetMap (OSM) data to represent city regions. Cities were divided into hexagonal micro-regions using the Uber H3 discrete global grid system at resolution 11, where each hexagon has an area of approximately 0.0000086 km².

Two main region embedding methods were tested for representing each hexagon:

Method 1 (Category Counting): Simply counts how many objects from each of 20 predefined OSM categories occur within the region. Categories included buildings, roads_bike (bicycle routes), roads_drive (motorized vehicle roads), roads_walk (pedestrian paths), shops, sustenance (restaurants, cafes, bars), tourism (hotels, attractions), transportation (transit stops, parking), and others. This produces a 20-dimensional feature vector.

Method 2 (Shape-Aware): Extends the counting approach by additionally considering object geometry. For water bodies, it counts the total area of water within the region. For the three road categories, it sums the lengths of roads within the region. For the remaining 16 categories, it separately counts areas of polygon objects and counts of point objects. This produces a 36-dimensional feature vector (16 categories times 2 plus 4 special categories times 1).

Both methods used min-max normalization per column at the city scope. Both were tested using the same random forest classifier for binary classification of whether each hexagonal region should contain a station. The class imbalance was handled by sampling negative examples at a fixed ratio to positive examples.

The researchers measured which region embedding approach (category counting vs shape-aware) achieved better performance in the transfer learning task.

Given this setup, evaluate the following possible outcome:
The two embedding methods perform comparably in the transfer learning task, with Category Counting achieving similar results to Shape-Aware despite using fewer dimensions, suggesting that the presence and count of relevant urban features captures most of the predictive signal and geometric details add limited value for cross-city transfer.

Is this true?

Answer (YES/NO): YES